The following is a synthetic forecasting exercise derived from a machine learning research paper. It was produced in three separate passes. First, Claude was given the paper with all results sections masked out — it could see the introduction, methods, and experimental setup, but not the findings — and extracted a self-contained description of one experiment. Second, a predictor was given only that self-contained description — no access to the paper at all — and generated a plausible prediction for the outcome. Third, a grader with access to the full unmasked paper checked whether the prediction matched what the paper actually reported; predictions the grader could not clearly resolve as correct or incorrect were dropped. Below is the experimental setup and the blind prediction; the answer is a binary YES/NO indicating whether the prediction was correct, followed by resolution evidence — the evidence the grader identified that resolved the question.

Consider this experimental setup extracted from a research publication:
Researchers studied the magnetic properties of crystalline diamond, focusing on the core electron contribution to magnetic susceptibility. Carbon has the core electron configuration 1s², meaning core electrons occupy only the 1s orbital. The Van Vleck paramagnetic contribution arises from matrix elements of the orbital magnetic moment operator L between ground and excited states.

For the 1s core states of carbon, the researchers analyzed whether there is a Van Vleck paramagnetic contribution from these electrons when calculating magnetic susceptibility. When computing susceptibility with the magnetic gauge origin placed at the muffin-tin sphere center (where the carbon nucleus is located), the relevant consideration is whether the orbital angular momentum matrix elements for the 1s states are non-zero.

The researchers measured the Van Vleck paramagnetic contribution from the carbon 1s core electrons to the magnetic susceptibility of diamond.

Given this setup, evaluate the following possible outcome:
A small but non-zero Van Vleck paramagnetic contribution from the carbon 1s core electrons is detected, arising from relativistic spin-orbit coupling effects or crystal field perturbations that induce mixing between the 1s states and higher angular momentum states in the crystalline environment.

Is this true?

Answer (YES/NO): NO